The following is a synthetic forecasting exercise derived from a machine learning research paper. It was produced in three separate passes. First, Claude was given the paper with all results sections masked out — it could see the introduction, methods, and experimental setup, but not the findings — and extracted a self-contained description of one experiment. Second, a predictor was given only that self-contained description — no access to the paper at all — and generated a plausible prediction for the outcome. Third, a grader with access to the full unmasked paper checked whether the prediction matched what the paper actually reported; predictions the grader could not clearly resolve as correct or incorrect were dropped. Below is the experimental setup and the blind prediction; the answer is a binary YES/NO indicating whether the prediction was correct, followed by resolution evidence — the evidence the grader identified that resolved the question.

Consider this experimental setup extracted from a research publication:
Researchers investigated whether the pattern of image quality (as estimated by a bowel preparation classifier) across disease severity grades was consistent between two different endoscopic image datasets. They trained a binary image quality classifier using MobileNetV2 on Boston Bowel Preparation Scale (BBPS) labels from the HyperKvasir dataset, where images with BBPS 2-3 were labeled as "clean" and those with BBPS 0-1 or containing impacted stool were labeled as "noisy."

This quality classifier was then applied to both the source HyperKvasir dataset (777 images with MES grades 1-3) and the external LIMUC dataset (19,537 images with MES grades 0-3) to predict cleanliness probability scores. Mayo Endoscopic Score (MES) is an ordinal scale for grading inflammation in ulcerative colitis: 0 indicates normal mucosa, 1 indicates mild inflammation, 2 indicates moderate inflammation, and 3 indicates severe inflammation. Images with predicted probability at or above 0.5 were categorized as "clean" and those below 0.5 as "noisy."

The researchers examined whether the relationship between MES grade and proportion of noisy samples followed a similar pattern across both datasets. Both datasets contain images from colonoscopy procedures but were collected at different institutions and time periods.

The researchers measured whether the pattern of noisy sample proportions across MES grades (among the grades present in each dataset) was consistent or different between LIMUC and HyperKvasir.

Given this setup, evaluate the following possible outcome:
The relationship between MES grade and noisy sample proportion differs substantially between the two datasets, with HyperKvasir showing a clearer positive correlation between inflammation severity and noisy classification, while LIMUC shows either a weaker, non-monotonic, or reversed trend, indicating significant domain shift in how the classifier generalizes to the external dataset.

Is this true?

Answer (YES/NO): NO